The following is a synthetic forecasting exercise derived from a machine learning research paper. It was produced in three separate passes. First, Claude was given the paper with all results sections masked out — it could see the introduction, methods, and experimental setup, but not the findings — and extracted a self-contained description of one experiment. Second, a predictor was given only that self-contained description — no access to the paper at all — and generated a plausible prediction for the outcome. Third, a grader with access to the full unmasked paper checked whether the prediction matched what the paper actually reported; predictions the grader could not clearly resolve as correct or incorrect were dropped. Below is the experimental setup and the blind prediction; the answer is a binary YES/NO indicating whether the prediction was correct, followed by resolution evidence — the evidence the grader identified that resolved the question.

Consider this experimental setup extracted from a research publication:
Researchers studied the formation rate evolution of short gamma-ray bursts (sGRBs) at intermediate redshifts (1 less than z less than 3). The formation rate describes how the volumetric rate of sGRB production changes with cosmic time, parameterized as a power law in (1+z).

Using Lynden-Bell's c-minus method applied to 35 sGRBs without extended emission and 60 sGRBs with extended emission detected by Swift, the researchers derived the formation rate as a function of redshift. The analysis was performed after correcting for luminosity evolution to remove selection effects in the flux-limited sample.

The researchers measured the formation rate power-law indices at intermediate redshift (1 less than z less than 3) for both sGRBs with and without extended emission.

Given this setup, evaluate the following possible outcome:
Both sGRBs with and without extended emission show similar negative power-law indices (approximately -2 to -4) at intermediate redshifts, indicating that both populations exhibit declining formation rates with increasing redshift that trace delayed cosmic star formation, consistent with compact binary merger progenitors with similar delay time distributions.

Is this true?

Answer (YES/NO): NO